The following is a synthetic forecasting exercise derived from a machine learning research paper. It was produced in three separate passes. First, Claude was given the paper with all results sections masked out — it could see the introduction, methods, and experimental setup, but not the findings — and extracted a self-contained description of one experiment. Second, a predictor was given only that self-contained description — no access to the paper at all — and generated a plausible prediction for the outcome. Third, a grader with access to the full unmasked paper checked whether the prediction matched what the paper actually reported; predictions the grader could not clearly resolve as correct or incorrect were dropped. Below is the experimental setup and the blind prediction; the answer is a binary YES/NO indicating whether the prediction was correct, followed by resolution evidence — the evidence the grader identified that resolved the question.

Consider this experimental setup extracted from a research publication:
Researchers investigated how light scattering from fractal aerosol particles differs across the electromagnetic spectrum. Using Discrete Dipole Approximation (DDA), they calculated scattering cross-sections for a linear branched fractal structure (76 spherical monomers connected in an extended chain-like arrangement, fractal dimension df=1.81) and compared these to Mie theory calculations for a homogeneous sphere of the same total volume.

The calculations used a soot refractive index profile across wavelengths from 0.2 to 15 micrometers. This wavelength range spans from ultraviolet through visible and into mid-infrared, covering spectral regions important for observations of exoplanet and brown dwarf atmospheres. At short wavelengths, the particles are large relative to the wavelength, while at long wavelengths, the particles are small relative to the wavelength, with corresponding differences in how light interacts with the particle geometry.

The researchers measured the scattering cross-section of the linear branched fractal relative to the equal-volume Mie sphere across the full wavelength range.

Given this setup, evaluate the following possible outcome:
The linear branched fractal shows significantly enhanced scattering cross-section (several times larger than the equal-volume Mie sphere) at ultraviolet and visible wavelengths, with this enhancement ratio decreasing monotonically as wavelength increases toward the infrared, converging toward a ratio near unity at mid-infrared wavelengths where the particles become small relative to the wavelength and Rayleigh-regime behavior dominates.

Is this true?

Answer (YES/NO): NO